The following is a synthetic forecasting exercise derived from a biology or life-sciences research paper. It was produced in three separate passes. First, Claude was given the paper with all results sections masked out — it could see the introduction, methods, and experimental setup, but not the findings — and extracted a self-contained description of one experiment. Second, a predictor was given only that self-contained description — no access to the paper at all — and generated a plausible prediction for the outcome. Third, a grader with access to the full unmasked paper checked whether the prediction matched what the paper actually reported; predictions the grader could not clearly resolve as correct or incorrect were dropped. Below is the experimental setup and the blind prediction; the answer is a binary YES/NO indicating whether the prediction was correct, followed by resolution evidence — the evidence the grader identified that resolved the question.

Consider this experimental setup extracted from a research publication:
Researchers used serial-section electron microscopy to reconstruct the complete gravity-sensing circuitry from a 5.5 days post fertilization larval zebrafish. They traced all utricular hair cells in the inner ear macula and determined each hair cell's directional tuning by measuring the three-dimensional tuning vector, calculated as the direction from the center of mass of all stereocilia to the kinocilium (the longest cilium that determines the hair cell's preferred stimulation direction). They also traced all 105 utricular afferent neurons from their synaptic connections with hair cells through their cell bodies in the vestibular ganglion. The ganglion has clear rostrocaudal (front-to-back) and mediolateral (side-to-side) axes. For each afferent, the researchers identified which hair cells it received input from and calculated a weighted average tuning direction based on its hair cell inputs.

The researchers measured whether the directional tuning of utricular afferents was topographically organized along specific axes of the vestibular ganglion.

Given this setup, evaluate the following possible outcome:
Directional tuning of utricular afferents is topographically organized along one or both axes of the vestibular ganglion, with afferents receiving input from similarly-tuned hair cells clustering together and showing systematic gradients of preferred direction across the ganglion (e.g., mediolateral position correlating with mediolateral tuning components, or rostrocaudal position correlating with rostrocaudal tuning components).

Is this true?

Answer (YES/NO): YES